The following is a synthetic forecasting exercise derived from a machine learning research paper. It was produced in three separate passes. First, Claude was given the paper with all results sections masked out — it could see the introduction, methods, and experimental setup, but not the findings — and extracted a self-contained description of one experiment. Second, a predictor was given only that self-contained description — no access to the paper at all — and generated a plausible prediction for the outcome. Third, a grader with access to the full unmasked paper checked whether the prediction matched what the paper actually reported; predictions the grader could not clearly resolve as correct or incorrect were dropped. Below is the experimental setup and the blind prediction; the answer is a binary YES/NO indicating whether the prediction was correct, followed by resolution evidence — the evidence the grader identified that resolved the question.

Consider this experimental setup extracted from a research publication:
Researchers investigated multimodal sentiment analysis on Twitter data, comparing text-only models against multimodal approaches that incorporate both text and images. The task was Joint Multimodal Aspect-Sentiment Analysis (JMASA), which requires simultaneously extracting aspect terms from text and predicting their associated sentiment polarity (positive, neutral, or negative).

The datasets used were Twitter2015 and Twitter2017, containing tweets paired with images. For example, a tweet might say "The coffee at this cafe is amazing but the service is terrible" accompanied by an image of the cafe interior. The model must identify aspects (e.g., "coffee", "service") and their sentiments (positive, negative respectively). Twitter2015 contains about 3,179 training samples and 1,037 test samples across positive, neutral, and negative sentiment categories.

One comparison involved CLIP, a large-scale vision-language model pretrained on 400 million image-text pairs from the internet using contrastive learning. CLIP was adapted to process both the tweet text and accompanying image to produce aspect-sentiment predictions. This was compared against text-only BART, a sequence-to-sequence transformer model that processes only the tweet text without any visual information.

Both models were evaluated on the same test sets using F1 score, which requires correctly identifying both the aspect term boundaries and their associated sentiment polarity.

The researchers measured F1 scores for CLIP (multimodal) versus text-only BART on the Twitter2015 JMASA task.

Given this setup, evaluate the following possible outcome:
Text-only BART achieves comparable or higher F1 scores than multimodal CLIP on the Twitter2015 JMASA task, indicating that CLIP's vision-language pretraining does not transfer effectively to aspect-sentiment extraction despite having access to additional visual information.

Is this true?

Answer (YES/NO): YES